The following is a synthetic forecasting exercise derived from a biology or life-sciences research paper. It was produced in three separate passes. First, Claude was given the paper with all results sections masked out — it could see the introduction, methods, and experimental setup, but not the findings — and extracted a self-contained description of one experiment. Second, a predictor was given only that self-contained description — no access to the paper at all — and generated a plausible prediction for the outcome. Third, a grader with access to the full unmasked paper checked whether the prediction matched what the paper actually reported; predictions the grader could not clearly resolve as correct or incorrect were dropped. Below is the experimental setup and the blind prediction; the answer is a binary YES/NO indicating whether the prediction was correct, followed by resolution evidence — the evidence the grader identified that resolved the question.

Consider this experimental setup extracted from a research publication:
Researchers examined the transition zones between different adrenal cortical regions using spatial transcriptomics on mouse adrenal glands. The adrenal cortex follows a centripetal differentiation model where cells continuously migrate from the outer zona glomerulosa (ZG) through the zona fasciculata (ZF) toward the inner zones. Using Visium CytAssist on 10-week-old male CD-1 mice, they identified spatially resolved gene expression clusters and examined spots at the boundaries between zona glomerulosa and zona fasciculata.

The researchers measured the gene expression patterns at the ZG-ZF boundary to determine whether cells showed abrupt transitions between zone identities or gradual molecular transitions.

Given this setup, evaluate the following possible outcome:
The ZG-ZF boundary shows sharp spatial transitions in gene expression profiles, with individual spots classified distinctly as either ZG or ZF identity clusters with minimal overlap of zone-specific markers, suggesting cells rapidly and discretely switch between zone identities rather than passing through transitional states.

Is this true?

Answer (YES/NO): NO